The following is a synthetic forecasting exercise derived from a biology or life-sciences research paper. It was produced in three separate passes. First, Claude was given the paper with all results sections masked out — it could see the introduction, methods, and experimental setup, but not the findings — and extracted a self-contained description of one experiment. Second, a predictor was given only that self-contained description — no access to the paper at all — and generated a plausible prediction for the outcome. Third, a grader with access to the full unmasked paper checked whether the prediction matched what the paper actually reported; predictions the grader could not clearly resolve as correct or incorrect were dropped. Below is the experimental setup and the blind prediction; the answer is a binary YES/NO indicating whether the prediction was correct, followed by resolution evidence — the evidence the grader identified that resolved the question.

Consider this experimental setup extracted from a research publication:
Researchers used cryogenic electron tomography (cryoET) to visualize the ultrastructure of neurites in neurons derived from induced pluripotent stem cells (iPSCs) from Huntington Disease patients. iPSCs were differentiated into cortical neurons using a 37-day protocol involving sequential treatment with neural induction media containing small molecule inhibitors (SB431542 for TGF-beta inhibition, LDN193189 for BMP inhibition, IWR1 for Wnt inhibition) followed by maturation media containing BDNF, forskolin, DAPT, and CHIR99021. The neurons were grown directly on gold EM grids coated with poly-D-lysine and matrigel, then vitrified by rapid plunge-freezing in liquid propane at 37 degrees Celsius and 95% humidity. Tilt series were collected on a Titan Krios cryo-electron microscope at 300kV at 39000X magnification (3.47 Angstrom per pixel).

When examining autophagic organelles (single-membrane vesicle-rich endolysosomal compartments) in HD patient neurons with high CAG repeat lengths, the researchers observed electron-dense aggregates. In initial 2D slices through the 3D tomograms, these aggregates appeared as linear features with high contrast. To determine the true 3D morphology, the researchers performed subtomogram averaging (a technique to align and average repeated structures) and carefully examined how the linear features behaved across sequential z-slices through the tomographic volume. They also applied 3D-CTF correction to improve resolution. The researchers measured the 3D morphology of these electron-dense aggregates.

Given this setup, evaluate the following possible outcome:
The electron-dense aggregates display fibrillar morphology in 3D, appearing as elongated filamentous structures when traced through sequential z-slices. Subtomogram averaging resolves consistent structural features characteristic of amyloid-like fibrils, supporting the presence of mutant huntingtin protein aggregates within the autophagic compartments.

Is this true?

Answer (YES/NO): NO